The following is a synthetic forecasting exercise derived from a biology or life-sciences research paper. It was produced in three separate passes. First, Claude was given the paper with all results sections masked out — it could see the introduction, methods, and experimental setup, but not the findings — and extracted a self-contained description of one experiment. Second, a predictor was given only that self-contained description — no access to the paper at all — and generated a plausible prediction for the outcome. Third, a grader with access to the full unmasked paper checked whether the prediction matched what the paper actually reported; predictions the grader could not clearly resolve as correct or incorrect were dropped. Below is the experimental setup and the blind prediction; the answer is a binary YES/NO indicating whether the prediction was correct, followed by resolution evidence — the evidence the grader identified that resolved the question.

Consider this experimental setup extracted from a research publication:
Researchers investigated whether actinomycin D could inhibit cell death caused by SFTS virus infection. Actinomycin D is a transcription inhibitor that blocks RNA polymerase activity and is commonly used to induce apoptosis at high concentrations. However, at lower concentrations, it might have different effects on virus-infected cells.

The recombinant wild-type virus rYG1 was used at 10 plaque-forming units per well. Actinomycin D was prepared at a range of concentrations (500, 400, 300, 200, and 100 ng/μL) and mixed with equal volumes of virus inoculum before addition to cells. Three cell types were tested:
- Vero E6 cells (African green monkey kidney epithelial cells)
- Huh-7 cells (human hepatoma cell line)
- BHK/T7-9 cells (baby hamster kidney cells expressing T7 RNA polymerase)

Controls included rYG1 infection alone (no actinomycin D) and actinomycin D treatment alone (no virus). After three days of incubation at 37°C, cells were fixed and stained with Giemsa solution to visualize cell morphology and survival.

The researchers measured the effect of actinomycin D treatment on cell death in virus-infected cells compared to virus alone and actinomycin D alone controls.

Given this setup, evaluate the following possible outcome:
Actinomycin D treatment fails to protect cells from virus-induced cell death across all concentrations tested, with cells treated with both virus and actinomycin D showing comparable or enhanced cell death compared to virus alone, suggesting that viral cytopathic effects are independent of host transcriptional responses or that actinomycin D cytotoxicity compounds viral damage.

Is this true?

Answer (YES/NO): NO